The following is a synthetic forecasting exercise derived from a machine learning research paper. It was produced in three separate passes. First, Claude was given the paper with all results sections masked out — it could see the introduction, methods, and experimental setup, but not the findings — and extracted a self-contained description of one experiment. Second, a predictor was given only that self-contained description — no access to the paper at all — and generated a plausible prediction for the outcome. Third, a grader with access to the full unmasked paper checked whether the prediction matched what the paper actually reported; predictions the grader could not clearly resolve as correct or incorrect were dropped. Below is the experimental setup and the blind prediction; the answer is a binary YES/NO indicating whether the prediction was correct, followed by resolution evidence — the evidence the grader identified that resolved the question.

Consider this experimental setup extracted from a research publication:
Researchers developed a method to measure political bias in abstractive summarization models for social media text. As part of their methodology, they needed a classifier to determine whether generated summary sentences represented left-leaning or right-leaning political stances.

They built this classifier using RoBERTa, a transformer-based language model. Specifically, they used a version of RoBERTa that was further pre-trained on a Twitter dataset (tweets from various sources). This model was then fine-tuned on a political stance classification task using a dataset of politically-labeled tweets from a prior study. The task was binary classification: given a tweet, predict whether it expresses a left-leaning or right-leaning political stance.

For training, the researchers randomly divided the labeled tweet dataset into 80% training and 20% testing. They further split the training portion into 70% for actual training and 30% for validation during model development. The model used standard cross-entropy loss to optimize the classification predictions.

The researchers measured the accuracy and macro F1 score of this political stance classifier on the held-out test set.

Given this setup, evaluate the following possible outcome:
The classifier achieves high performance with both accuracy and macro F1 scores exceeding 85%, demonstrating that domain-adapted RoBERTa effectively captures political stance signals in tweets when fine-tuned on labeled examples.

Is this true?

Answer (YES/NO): YES